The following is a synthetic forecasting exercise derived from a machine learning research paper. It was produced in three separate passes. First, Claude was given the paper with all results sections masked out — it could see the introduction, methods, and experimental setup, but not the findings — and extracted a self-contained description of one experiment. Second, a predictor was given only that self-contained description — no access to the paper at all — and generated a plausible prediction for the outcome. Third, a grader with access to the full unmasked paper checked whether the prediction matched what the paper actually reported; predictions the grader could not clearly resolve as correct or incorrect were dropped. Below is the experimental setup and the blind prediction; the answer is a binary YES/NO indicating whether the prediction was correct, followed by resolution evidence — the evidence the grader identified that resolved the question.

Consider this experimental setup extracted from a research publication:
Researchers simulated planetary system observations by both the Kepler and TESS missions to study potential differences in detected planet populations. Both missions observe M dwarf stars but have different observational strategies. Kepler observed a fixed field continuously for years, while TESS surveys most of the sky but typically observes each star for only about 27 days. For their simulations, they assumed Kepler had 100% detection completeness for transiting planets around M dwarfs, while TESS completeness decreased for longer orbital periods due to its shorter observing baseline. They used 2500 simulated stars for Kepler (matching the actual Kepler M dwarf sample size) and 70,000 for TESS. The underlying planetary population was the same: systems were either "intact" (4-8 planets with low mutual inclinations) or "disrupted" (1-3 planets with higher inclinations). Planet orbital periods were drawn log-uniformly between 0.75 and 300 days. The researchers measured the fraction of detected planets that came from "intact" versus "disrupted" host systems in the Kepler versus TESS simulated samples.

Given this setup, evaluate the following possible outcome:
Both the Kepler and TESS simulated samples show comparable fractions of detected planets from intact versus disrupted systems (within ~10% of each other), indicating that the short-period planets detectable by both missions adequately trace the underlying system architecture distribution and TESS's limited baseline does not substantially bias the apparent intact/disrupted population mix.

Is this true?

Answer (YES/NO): NO